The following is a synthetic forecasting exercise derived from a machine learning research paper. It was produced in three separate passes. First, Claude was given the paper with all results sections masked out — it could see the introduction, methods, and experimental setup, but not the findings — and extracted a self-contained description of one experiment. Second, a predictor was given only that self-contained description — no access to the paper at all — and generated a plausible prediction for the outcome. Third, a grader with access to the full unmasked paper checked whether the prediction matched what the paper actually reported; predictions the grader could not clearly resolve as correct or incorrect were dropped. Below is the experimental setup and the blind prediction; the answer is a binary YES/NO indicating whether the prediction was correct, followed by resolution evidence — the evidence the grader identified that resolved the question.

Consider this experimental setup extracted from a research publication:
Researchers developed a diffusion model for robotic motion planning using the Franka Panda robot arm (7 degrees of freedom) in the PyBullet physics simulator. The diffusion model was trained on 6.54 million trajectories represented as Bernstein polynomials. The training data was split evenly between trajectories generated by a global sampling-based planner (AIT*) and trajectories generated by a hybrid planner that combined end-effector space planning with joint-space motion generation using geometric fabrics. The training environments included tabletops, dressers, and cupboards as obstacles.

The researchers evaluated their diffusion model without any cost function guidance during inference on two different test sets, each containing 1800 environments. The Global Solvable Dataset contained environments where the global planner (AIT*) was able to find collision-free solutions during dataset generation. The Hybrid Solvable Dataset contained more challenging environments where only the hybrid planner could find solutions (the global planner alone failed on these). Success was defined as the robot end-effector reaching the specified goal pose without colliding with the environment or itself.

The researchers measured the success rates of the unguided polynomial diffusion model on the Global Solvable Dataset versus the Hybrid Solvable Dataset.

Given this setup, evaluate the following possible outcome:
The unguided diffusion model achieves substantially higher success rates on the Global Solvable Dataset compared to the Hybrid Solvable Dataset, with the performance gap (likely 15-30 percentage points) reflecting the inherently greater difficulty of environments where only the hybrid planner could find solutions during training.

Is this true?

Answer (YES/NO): NO